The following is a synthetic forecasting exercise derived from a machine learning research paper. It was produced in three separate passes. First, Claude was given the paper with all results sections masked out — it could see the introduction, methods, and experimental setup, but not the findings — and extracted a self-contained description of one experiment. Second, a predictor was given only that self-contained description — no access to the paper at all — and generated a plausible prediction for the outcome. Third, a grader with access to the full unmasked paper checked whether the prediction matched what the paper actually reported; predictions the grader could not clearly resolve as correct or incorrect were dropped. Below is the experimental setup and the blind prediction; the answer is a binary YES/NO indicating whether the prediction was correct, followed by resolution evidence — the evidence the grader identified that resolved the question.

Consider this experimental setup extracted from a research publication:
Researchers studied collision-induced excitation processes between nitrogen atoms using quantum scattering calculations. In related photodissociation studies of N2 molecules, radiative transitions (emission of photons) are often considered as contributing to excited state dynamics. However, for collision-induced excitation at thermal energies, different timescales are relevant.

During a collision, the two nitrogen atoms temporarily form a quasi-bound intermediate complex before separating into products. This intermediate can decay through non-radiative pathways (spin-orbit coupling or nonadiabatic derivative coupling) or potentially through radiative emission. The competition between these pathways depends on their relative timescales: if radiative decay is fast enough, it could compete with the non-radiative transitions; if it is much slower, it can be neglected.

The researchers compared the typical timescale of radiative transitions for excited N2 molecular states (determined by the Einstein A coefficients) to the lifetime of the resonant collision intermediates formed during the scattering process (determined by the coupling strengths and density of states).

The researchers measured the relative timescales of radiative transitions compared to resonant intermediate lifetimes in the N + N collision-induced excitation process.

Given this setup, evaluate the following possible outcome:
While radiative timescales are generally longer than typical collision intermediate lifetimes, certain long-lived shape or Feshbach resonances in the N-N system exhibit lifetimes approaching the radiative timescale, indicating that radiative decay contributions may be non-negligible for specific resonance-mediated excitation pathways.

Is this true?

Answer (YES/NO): NO